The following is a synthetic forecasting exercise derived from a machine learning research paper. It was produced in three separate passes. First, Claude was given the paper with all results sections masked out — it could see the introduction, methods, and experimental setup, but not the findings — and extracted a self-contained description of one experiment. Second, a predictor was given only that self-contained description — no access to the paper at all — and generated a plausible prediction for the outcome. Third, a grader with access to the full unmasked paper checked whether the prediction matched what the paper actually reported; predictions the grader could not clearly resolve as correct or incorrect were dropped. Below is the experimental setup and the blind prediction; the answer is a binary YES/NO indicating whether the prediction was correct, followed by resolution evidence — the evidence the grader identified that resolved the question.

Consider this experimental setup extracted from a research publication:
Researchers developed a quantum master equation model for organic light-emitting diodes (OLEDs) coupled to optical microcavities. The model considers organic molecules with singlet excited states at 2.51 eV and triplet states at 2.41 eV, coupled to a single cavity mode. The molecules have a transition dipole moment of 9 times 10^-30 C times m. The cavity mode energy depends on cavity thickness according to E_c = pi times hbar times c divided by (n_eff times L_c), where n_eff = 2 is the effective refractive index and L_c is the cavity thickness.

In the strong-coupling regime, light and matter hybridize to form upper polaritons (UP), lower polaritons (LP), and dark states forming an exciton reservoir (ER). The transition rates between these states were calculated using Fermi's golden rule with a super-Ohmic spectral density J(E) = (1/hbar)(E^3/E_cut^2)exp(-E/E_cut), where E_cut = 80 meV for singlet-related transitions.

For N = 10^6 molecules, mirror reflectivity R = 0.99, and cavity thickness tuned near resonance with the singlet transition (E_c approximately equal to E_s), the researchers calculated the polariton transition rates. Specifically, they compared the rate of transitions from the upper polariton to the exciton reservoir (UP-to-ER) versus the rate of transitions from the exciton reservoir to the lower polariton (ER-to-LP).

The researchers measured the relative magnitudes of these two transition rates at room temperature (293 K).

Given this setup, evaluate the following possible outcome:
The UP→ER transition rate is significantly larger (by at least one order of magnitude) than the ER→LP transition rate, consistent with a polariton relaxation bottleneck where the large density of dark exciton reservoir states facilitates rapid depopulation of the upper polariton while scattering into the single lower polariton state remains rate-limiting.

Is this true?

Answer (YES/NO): NO